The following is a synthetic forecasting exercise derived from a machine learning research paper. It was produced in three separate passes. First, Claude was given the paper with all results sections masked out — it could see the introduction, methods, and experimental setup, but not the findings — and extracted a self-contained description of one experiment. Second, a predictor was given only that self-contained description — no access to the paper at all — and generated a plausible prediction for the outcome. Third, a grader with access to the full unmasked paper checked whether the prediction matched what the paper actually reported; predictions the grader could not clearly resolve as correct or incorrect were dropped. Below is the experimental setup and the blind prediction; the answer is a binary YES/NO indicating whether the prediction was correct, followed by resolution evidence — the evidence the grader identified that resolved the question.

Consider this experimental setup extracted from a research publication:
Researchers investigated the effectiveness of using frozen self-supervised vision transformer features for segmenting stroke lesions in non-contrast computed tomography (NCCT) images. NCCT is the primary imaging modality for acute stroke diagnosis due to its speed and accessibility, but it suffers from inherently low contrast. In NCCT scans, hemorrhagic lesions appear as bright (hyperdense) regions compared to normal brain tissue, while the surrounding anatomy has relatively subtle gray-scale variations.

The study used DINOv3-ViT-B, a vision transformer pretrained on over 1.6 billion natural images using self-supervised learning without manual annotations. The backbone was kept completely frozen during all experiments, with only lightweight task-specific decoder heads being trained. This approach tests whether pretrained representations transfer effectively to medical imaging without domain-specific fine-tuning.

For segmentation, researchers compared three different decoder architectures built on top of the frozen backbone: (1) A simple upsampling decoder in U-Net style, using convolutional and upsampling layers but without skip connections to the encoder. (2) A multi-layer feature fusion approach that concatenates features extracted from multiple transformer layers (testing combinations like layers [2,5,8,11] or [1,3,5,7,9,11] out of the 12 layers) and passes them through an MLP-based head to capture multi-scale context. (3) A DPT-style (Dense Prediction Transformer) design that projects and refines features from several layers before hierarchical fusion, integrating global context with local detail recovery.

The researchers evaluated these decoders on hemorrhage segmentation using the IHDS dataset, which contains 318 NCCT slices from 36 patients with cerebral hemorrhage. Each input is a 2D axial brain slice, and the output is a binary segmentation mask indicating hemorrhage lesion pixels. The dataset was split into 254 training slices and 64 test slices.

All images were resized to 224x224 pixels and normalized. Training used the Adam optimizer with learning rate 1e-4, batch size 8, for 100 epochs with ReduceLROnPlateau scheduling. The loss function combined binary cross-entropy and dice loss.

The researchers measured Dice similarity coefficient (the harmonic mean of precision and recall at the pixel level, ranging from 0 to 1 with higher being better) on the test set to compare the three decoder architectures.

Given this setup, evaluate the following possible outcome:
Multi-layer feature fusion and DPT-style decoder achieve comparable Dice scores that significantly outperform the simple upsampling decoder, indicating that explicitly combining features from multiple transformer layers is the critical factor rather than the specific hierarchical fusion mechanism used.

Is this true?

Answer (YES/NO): NO